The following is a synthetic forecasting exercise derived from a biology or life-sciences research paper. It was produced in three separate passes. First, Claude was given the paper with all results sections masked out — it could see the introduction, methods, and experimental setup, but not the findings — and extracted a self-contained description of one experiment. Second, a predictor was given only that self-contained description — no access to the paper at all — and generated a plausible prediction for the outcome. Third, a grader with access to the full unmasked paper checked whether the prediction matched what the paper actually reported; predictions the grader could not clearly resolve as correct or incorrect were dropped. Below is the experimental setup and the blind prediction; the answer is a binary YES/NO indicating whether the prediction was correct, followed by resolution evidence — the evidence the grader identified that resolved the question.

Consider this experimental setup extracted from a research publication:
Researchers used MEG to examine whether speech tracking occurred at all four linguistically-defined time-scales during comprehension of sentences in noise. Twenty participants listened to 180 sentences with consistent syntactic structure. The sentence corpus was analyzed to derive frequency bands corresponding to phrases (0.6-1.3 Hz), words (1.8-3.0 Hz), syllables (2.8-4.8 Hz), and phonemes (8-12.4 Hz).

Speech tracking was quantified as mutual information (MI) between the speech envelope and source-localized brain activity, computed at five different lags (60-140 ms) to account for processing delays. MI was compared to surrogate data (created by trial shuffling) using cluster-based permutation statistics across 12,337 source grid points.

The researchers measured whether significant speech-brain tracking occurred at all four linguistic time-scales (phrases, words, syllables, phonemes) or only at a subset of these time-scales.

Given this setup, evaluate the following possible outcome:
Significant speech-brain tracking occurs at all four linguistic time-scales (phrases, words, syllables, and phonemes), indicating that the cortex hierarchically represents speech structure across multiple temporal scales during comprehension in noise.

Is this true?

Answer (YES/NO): YES